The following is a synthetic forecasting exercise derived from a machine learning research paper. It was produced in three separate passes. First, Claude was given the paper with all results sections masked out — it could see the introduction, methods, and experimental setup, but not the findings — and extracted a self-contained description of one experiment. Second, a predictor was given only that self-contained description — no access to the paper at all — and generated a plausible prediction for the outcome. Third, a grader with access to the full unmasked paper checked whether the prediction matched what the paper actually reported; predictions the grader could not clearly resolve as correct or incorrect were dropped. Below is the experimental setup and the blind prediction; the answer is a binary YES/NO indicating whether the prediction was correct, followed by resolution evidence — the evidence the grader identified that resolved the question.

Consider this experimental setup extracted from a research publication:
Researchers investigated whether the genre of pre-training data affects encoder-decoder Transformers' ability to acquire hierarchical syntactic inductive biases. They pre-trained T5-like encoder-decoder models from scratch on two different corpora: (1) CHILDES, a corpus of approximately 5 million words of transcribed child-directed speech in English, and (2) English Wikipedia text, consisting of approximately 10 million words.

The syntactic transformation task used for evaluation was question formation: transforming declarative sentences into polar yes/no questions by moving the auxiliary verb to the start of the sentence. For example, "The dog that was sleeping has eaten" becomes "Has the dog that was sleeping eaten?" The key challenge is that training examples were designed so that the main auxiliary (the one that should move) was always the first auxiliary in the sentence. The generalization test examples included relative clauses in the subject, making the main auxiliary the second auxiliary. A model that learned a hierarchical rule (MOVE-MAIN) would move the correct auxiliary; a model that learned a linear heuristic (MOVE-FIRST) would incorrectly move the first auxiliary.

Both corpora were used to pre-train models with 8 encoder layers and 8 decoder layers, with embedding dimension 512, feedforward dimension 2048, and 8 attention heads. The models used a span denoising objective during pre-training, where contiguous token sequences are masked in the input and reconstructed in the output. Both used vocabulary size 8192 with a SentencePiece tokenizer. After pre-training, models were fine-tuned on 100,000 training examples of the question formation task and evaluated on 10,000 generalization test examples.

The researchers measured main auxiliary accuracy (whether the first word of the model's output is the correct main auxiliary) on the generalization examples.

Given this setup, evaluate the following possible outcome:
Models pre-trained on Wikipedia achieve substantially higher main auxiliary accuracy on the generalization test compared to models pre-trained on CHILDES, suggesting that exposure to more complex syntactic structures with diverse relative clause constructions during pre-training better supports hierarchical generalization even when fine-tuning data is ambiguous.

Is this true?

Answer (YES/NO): NO